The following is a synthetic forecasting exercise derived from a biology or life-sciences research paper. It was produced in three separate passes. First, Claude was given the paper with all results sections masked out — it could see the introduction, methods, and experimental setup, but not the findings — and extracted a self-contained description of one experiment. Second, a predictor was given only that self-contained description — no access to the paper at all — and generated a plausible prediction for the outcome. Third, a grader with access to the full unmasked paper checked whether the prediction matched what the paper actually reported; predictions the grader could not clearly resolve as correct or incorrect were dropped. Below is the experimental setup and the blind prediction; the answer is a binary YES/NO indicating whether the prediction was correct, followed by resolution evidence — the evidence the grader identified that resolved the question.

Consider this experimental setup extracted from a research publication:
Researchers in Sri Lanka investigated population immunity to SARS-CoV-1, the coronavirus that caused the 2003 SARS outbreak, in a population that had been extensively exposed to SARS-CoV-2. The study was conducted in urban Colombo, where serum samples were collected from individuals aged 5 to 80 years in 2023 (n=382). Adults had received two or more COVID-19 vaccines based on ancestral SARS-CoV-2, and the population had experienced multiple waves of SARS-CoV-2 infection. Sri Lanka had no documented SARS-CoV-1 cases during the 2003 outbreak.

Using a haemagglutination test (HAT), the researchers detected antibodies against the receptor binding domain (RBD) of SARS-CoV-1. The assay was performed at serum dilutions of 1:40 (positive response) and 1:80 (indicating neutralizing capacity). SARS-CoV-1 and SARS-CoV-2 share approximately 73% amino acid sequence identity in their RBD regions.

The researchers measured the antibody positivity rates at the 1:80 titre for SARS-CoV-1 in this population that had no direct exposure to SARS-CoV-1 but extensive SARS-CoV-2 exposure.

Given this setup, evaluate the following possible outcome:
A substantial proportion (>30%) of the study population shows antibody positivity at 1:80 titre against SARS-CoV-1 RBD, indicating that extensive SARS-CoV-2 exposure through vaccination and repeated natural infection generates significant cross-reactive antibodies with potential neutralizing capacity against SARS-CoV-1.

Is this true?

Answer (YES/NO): NO